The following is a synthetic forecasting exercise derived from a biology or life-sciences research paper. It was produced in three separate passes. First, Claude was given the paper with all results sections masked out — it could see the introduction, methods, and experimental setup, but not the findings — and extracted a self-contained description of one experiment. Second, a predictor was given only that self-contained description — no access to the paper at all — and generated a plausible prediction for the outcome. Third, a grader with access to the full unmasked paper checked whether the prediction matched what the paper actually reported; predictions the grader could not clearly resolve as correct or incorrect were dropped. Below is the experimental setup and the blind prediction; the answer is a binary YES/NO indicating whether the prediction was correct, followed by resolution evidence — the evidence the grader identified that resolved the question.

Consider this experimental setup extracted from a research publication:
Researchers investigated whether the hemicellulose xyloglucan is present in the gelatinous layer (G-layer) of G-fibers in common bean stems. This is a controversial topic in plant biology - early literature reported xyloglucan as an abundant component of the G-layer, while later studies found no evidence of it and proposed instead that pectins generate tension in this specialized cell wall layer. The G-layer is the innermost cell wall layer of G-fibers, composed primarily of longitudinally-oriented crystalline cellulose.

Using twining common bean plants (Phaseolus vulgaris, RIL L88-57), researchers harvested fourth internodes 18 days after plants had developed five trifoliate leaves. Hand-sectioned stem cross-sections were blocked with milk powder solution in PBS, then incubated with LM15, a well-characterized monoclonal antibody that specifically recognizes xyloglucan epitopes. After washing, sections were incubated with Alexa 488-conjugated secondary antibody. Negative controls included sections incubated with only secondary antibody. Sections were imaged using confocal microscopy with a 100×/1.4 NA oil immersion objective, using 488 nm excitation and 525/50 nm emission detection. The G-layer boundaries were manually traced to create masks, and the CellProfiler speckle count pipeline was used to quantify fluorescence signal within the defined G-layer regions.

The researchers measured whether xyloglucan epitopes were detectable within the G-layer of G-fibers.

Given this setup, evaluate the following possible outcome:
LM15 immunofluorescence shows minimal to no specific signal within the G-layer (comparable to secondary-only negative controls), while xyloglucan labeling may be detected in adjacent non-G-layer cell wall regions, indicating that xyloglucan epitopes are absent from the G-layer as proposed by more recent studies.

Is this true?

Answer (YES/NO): NO